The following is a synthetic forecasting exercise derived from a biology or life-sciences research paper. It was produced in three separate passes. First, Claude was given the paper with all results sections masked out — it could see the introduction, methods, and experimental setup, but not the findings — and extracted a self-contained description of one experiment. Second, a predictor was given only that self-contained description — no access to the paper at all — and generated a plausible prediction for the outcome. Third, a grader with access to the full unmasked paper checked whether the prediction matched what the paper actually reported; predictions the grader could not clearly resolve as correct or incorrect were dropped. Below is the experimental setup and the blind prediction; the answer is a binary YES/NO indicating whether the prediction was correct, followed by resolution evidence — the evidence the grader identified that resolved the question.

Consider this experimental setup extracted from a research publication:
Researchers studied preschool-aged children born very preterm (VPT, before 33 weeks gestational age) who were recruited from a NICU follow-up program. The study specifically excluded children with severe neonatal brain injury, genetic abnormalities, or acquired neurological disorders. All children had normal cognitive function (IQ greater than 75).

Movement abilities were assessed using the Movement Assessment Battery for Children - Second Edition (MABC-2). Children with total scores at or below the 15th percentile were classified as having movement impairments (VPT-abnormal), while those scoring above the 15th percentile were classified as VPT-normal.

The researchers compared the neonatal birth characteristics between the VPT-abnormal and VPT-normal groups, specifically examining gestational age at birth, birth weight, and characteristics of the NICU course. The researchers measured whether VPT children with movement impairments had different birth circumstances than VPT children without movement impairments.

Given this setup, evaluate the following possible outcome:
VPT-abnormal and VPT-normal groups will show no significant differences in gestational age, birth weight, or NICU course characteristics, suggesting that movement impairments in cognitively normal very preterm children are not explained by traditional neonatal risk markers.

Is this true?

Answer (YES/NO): YES